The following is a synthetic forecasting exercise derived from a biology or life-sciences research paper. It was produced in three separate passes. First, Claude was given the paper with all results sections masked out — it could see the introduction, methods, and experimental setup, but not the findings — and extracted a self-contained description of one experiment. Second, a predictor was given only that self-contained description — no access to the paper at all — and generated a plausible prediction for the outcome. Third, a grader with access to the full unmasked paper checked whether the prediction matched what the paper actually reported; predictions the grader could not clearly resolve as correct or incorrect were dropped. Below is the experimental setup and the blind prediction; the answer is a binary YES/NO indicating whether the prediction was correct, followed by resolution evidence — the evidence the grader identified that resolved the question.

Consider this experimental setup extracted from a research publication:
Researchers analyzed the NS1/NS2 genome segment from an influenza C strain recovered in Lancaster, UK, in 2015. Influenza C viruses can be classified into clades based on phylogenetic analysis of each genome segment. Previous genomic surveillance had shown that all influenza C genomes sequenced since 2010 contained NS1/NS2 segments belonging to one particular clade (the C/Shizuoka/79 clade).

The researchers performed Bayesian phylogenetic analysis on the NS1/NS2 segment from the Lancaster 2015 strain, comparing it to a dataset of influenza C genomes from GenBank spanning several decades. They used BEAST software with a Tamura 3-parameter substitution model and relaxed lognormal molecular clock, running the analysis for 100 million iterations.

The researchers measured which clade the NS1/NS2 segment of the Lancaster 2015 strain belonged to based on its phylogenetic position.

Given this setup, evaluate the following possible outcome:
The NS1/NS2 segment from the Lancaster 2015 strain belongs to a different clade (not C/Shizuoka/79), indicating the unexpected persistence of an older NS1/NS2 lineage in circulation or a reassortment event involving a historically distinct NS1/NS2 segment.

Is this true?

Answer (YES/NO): YES